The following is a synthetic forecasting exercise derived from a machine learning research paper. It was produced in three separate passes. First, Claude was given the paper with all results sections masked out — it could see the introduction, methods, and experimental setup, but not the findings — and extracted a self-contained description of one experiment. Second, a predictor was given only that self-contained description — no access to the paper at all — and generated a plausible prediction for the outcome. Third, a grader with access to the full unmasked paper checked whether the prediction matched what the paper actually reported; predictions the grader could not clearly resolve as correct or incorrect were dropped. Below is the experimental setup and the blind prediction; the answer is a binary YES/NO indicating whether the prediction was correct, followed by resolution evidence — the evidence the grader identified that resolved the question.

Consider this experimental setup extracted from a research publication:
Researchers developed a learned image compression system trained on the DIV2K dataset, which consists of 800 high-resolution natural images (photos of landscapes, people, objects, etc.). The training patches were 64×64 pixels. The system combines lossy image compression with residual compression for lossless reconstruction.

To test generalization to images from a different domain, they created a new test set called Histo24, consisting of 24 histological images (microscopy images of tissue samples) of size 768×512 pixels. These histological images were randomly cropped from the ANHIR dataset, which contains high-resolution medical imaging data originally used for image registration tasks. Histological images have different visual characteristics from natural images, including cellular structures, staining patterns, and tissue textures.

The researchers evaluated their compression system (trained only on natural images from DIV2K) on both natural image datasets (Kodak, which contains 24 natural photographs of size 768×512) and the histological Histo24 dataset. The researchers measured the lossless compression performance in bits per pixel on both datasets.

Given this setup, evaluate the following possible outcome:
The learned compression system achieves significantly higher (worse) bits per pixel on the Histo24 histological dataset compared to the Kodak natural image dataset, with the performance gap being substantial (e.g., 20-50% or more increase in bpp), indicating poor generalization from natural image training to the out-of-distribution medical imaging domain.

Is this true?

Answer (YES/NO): NO